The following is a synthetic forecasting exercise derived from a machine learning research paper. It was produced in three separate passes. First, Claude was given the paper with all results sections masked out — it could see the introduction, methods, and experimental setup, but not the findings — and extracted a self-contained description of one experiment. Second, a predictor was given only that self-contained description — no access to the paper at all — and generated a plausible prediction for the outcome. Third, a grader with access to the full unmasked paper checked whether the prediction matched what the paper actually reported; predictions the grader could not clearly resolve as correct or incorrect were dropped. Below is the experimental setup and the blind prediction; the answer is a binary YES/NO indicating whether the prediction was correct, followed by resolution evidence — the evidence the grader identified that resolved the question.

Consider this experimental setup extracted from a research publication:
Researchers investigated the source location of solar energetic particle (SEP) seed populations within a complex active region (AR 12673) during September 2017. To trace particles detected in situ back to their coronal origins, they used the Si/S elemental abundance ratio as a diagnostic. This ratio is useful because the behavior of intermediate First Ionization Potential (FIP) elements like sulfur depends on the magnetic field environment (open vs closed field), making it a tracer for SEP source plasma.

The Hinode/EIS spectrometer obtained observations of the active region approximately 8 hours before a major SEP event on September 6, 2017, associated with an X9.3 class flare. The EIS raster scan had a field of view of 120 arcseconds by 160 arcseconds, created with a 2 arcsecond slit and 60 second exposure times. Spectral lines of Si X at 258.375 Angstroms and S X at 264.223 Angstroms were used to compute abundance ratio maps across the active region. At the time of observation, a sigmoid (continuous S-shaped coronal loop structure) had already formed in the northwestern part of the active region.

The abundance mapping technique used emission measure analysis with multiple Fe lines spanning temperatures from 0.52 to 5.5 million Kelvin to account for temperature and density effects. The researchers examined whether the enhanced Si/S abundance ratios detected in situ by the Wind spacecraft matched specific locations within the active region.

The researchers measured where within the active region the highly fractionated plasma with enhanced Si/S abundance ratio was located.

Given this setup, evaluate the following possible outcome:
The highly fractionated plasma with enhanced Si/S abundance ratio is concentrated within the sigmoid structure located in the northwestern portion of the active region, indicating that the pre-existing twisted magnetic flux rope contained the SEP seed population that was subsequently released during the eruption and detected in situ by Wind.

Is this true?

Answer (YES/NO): NO